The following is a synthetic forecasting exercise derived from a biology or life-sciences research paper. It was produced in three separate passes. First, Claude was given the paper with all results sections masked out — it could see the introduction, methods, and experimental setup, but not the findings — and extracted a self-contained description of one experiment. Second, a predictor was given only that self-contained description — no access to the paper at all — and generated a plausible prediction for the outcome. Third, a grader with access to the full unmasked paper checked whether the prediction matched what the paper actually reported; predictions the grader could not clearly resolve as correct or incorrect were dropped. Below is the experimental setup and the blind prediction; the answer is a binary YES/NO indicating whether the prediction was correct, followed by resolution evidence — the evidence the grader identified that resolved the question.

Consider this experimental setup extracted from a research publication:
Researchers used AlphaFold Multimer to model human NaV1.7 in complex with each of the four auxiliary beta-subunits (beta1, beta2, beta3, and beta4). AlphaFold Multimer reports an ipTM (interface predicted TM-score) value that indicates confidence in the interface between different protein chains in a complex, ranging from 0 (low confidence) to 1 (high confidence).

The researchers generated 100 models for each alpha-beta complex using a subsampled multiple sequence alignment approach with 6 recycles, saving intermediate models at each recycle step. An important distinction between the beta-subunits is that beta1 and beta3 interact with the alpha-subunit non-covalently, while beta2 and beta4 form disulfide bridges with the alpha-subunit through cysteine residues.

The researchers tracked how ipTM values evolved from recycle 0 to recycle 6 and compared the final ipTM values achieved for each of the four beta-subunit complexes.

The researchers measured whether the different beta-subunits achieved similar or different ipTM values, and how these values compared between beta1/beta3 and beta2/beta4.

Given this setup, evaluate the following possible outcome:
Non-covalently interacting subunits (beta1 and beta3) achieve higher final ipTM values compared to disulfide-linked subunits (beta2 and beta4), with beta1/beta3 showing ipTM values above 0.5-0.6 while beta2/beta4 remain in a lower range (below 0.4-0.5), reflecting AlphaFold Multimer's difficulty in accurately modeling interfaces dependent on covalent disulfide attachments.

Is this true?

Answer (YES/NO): NO